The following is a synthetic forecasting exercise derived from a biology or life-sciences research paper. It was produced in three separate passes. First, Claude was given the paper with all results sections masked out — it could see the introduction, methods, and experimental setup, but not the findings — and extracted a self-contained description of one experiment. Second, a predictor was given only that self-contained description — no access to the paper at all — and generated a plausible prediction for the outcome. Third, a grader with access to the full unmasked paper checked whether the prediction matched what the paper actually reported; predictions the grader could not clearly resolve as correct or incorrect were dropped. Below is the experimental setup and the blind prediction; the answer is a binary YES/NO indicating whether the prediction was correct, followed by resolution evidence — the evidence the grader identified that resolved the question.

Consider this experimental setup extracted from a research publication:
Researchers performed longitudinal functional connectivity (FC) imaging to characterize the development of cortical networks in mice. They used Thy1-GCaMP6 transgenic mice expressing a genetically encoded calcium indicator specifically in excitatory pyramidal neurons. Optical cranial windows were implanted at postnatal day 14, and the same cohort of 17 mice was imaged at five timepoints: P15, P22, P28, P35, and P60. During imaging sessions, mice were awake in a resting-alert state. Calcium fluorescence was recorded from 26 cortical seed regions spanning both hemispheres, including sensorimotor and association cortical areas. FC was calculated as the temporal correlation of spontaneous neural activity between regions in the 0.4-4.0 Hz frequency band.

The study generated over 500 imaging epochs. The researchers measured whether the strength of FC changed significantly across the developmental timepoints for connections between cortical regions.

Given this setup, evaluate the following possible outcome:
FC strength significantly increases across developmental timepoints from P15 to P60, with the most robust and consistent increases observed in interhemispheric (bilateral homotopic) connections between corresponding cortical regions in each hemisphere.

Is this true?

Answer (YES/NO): NO